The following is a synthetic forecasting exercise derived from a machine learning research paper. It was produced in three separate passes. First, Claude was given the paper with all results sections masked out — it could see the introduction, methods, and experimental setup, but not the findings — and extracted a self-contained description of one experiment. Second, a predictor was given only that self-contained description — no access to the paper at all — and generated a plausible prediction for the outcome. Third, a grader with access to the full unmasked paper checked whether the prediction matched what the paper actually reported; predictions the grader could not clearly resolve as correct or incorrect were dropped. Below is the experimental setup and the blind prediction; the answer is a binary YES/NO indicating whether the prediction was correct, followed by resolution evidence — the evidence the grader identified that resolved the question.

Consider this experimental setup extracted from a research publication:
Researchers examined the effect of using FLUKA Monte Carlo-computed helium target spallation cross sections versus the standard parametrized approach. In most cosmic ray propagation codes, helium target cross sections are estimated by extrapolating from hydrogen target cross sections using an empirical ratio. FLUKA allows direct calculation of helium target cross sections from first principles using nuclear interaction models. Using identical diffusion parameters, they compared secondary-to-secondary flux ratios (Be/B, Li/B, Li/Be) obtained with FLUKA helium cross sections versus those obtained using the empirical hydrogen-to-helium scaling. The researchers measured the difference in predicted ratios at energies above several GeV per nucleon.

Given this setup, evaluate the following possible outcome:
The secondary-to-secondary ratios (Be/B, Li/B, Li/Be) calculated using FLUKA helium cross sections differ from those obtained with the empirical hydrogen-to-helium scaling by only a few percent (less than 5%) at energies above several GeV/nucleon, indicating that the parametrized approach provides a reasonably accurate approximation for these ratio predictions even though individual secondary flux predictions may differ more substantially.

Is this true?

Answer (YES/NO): YES